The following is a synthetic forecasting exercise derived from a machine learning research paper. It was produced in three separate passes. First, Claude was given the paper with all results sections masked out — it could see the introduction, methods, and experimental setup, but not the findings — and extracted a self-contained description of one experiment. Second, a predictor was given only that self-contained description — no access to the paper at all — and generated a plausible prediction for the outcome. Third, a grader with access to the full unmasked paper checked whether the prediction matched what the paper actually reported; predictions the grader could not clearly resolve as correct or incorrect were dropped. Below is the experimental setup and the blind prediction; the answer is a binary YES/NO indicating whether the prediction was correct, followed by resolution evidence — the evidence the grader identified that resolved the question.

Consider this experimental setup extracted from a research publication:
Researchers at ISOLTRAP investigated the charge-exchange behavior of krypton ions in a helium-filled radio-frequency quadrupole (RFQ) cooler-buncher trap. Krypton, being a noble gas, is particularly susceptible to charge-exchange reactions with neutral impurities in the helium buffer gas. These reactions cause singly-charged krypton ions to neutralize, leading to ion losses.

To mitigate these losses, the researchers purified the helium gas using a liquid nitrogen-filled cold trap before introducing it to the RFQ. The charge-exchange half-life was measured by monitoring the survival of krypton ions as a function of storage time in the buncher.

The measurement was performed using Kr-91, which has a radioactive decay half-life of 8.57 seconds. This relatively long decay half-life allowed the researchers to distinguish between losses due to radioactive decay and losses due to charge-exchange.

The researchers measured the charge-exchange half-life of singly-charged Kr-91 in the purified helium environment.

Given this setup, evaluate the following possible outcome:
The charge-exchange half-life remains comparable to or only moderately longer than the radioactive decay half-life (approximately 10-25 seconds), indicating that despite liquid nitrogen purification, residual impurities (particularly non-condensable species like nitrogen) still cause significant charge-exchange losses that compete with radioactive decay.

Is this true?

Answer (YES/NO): NO